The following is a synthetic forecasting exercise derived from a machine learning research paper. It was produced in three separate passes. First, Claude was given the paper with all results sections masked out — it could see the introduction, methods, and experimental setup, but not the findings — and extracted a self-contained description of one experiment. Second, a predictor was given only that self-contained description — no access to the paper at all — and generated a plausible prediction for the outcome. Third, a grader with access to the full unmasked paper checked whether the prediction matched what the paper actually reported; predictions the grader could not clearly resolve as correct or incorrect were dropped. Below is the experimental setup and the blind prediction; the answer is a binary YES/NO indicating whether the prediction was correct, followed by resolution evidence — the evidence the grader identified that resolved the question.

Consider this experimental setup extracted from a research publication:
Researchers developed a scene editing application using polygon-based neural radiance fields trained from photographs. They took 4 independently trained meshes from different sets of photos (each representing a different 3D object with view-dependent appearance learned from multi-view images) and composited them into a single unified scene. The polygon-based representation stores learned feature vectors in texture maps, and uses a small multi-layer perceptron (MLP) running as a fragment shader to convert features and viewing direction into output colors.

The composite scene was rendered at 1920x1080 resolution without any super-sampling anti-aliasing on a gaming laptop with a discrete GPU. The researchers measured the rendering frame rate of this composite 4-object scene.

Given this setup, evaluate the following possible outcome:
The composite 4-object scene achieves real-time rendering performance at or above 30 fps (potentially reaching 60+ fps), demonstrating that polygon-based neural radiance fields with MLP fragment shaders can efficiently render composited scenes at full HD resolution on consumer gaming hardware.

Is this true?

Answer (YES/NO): YES